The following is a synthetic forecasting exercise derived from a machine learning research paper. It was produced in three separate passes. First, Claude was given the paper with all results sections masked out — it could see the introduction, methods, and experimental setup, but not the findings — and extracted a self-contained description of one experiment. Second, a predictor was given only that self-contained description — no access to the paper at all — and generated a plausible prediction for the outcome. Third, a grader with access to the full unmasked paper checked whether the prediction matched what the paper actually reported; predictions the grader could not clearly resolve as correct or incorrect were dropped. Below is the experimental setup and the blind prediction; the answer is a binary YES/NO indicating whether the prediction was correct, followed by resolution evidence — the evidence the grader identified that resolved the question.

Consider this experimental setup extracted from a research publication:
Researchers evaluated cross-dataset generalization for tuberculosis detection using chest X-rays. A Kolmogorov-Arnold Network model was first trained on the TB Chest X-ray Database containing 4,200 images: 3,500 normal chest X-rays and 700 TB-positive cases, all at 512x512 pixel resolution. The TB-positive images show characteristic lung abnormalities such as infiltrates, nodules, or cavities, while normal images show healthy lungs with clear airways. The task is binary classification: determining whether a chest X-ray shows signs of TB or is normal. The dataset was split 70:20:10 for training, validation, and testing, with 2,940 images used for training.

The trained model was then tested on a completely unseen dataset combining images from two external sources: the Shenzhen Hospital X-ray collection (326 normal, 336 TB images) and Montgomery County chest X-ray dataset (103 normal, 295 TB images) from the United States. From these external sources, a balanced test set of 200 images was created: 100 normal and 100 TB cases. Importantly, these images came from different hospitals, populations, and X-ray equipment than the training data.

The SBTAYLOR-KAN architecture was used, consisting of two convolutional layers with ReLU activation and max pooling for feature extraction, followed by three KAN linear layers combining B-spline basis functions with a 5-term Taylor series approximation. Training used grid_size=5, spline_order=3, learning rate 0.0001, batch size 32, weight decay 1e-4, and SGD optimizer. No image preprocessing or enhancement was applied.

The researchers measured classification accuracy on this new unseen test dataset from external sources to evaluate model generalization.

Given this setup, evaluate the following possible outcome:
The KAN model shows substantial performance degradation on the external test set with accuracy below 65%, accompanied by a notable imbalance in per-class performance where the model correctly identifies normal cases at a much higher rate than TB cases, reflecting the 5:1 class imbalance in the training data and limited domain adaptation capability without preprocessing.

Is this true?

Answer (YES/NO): NO